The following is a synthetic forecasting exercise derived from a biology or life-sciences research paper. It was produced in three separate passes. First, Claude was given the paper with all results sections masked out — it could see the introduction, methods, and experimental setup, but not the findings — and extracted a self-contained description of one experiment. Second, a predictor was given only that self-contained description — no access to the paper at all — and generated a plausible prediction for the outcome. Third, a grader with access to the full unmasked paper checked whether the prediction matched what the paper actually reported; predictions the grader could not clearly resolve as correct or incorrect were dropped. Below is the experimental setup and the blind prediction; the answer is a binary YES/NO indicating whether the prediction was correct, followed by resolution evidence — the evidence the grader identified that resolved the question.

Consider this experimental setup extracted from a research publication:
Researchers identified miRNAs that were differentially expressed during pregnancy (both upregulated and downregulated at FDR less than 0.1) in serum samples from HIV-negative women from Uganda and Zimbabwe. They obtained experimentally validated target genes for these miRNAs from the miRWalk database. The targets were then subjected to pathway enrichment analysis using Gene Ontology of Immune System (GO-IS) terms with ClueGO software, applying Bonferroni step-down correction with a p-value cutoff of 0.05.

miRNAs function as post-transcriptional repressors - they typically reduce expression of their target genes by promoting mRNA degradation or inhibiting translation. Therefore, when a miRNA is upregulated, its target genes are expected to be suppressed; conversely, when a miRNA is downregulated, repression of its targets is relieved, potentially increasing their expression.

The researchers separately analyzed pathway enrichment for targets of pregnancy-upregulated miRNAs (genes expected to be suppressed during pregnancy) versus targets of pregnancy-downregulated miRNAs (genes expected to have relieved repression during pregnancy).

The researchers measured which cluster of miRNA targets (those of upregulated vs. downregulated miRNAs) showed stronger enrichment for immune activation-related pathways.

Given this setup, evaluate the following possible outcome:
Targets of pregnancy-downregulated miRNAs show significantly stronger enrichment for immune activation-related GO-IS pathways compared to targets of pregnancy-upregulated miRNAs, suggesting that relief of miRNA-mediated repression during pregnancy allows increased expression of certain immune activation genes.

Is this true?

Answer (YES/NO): YES